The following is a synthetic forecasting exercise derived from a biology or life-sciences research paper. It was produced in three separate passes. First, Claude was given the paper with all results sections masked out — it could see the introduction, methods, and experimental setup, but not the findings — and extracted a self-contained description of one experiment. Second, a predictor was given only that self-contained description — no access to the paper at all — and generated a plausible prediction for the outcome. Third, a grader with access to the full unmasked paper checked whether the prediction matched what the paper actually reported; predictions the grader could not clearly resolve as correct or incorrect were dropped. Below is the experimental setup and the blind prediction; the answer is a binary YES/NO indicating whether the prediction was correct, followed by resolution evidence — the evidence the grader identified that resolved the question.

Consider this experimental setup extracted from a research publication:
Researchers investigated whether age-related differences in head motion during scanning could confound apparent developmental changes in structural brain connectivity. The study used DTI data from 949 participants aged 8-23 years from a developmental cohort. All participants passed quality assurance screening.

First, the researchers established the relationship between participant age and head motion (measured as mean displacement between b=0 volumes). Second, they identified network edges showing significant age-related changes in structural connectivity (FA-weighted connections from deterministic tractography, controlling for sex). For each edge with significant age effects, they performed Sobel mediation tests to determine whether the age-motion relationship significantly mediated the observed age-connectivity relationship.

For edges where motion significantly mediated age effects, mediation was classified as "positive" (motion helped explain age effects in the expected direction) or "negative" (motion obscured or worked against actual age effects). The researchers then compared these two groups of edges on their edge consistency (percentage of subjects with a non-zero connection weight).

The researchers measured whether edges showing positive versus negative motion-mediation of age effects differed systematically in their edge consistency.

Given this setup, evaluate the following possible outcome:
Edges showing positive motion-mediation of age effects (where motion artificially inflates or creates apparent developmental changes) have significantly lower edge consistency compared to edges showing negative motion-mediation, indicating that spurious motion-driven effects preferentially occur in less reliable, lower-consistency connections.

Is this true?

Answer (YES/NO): NO